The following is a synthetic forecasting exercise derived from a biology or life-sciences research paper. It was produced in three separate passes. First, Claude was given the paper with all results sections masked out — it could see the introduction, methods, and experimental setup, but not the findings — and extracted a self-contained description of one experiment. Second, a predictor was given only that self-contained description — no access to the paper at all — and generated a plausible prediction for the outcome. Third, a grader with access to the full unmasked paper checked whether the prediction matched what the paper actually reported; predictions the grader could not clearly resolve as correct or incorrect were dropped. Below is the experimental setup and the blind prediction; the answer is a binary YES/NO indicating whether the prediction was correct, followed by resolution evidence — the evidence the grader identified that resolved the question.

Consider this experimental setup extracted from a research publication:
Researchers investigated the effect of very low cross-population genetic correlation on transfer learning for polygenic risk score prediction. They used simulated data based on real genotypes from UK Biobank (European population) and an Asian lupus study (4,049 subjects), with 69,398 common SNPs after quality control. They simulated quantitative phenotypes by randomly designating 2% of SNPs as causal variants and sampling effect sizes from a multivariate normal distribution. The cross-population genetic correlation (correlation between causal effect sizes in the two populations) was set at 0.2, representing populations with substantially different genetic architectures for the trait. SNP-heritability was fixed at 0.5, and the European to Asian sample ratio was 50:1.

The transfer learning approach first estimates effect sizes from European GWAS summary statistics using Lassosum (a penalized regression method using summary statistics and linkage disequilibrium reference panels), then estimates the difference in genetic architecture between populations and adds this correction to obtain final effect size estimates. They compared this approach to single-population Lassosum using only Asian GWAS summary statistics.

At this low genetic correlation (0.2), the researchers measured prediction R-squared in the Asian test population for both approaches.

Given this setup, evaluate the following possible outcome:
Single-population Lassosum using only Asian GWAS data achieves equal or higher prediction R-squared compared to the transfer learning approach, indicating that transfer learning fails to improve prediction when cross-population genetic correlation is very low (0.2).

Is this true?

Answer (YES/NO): NO